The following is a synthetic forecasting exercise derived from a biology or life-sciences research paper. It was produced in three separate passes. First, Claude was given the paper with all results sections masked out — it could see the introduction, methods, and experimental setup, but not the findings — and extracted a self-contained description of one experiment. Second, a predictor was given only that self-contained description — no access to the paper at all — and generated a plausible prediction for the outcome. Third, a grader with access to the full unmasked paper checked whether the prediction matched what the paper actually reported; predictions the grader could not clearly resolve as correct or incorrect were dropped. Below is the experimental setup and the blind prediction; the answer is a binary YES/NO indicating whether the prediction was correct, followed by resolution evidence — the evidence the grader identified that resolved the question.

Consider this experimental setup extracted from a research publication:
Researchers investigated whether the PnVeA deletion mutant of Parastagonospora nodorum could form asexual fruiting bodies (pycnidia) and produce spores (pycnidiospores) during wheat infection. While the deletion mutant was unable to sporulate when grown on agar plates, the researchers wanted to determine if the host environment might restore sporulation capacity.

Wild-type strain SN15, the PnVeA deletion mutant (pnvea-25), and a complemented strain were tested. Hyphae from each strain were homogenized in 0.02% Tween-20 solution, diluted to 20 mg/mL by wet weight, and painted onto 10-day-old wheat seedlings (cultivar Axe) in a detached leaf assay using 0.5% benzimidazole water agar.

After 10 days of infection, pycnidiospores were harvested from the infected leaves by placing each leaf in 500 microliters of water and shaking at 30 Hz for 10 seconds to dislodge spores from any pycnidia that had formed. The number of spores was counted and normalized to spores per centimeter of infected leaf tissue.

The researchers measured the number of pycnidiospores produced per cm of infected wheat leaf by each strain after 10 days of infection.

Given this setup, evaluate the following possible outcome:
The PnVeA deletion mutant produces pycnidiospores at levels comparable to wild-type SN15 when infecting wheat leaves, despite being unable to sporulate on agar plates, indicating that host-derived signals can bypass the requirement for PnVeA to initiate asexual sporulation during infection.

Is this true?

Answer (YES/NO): NO